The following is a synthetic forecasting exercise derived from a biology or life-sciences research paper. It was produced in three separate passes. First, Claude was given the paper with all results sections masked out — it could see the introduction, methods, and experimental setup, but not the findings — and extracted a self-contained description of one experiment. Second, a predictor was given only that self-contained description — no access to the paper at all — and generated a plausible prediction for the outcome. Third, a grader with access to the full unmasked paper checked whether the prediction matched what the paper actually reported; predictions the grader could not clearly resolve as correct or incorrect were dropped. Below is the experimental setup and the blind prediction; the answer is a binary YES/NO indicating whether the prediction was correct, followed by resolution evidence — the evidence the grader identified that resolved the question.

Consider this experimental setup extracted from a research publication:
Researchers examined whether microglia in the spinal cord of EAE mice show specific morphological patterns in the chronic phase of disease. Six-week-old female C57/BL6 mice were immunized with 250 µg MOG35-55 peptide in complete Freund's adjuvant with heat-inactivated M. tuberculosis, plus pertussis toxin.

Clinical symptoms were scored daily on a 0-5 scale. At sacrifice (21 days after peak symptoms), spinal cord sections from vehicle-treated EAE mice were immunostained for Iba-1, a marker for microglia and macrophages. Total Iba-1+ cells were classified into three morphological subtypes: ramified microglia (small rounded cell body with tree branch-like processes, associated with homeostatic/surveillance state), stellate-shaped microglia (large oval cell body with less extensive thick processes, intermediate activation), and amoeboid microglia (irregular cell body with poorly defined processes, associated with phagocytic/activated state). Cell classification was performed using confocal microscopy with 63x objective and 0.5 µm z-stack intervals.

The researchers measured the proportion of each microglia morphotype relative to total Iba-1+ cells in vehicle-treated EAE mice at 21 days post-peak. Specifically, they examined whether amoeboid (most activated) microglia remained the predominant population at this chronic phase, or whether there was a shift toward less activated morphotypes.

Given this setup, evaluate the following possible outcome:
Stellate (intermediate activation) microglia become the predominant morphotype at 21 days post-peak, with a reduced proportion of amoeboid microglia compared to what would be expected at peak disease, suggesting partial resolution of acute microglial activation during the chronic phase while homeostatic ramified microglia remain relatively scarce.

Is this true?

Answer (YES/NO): YES